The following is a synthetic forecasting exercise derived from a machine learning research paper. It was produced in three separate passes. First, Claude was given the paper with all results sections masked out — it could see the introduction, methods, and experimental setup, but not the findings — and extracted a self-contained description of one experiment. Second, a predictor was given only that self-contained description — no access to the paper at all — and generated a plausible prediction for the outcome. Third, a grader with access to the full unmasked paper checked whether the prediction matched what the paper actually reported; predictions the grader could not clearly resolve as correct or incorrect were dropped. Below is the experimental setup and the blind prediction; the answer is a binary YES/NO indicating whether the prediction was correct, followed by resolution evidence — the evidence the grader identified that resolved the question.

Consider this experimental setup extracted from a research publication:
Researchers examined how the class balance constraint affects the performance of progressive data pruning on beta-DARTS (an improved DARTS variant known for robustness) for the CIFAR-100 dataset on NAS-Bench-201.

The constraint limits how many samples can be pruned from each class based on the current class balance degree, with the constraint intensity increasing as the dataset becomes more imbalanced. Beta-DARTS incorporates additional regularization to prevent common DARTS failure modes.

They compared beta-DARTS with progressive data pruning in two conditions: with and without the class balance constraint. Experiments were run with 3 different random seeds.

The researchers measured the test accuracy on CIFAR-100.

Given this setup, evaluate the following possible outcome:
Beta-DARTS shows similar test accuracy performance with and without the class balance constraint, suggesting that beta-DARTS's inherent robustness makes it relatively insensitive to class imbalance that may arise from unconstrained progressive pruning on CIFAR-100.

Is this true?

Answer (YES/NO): NO